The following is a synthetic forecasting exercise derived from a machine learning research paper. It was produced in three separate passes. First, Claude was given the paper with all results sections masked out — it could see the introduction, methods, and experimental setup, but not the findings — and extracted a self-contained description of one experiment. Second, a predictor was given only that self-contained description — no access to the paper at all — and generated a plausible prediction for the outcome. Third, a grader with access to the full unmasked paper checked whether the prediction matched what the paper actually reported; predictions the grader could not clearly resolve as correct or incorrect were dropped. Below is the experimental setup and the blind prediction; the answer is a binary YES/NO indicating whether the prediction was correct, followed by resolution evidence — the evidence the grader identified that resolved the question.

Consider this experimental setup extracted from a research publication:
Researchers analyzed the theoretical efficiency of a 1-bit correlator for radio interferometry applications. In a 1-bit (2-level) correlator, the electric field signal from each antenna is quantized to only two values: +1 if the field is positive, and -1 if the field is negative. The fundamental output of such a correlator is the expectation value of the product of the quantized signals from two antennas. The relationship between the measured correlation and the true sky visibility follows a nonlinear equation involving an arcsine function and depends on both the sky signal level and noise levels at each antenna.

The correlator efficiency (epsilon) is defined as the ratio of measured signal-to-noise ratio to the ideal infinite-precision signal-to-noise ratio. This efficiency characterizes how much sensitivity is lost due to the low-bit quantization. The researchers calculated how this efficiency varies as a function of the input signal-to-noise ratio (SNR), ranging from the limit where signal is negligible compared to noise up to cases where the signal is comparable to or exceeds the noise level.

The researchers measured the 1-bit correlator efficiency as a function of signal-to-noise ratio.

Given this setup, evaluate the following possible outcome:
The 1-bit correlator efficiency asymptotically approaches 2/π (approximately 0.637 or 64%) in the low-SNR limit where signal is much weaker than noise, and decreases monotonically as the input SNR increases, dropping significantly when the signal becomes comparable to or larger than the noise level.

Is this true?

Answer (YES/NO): NO